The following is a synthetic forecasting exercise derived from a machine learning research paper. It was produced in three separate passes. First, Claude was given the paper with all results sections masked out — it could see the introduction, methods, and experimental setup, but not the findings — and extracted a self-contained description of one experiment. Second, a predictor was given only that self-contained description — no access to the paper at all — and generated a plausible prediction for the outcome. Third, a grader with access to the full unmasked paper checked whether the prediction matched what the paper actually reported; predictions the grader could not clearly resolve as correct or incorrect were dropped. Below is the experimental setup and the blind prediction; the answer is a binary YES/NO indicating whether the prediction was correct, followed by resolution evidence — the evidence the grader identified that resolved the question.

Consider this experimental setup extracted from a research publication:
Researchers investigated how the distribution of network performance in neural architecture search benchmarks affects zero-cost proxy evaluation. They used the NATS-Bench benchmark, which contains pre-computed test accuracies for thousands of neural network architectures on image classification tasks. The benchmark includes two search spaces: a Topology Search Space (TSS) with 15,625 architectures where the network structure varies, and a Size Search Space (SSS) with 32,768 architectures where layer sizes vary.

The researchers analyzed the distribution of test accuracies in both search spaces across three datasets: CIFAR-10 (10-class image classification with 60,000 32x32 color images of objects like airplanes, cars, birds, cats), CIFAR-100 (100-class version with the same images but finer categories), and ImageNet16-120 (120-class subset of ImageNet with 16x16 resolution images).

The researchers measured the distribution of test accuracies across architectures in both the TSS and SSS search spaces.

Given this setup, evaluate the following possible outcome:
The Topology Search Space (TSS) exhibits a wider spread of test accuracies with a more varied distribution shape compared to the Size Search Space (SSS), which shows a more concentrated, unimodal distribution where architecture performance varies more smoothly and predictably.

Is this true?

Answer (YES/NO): YES